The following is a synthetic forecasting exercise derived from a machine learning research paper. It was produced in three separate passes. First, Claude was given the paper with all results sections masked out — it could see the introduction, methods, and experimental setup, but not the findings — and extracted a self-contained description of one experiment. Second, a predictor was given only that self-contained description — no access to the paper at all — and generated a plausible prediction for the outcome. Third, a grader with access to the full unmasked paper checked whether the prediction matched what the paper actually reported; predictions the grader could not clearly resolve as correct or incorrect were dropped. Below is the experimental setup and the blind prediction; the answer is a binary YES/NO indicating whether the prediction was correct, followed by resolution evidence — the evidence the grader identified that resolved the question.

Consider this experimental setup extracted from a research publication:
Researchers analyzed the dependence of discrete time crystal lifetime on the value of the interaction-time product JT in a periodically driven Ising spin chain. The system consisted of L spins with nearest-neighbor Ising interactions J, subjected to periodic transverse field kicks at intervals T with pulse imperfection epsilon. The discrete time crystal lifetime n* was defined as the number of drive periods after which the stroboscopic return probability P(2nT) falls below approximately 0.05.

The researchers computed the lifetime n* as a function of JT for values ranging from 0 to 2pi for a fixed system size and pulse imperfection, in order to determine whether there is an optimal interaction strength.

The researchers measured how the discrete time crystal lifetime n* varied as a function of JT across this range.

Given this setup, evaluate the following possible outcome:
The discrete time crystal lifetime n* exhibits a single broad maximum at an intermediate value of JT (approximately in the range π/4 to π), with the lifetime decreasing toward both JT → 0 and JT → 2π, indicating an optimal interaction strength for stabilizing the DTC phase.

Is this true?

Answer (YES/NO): YES